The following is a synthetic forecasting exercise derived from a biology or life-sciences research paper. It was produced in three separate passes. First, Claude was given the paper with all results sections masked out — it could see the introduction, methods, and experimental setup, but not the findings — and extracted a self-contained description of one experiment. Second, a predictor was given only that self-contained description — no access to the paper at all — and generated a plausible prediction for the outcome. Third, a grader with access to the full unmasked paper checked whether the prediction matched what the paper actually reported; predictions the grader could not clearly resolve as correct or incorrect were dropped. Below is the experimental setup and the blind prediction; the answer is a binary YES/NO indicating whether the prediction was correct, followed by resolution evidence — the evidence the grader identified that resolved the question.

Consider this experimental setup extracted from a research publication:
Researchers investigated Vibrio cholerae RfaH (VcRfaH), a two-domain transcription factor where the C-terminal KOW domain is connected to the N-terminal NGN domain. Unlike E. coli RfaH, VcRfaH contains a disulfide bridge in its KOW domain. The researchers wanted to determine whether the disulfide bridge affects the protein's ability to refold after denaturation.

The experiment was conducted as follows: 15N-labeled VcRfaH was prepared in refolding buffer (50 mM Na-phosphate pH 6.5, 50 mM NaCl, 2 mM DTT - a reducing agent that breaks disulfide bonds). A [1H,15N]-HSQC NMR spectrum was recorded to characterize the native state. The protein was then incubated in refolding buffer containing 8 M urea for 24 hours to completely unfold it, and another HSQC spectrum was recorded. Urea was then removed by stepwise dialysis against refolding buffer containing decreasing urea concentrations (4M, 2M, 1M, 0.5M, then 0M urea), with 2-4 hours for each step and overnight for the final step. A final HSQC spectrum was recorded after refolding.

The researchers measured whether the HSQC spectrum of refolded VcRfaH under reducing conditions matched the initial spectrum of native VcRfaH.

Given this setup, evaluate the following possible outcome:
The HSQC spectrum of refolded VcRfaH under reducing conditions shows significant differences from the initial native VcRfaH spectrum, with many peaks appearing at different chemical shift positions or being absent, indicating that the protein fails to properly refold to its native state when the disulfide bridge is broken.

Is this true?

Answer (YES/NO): NO